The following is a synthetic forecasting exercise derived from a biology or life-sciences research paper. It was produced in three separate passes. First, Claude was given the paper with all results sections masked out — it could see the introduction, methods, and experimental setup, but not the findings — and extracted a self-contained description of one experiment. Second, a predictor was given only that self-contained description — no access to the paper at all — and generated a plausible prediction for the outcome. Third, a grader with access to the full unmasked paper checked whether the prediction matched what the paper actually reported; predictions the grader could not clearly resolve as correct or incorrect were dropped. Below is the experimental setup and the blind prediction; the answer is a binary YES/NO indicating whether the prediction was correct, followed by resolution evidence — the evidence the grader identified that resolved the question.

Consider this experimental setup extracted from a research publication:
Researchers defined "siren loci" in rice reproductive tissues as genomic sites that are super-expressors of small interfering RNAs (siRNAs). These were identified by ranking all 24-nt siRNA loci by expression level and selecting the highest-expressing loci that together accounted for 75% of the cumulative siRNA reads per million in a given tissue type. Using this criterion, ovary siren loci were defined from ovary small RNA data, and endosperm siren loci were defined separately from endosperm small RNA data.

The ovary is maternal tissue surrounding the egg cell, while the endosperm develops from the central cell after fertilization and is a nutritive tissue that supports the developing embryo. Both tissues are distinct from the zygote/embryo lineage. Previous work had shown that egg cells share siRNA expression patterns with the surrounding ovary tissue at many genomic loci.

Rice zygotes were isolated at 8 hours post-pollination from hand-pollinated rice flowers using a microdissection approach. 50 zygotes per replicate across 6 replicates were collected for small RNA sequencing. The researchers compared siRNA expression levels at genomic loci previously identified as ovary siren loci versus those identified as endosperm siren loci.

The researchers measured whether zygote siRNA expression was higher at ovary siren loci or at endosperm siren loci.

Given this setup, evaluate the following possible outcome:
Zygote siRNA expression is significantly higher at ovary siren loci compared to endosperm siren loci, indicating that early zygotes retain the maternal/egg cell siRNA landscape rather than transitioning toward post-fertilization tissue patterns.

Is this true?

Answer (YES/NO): YES